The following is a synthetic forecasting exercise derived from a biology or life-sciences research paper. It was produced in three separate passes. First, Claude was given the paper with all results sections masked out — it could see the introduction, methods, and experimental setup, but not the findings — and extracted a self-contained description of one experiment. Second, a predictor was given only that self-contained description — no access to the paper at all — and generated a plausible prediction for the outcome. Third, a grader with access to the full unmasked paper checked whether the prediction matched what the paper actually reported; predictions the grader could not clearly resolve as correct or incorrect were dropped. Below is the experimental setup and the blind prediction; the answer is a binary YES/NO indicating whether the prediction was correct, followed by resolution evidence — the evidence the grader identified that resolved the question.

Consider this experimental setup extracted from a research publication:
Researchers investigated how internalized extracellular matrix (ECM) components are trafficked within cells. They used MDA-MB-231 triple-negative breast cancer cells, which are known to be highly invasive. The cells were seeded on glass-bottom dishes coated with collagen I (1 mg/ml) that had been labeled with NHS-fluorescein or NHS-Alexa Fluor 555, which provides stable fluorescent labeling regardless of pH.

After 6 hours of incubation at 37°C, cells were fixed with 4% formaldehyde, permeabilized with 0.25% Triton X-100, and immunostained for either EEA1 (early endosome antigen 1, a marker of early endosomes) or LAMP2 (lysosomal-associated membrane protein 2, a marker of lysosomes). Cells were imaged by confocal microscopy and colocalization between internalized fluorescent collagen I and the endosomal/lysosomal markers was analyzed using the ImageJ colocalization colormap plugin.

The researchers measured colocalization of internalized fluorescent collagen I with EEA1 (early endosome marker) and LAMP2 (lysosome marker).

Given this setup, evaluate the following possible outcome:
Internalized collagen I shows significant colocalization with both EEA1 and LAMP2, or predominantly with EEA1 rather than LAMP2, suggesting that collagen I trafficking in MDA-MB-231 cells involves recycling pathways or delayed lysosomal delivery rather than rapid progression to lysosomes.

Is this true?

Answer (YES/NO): NO